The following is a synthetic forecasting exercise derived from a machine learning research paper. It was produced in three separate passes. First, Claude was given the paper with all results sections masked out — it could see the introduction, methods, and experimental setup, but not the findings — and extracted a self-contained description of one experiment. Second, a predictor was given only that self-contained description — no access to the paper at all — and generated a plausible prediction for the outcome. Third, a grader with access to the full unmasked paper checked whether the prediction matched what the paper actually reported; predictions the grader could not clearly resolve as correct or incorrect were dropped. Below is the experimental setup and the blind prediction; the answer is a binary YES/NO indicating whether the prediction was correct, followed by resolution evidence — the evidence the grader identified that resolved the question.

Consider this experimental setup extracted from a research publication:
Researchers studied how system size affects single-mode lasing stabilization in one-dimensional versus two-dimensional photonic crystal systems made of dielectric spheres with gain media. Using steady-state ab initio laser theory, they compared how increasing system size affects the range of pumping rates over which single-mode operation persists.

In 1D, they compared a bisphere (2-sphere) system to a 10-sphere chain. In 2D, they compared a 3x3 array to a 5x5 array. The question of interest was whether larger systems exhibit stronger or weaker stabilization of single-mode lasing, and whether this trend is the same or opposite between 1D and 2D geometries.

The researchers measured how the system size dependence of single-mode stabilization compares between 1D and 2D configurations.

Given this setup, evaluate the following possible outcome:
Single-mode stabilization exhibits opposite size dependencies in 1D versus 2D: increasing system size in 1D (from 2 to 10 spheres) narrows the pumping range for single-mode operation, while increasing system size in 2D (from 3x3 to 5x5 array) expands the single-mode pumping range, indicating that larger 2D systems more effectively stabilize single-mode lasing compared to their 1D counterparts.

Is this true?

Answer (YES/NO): NO